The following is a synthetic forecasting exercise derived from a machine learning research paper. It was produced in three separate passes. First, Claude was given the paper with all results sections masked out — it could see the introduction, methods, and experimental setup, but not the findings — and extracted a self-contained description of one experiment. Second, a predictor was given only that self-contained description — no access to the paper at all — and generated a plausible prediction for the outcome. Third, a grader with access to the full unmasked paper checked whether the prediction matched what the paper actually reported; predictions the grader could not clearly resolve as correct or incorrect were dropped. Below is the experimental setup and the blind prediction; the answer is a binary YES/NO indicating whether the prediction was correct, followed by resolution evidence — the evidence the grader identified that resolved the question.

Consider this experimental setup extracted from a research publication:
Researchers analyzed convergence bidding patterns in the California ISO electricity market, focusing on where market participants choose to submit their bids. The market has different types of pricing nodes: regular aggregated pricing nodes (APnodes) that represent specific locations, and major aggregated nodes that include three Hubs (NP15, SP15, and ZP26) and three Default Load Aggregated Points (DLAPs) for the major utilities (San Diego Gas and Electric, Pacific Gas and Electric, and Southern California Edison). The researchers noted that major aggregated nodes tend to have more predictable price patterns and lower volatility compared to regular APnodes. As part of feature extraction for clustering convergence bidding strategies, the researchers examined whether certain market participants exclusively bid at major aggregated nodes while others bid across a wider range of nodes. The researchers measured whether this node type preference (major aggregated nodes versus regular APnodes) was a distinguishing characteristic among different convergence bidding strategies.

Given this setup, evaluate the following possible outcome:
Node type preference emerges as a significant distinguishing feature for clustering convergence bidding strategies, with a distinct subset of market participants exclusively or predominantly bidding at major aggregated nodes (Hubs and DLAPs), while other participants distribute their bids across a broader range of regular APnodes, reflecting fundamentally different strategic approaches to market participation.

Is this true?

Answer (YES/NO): YES